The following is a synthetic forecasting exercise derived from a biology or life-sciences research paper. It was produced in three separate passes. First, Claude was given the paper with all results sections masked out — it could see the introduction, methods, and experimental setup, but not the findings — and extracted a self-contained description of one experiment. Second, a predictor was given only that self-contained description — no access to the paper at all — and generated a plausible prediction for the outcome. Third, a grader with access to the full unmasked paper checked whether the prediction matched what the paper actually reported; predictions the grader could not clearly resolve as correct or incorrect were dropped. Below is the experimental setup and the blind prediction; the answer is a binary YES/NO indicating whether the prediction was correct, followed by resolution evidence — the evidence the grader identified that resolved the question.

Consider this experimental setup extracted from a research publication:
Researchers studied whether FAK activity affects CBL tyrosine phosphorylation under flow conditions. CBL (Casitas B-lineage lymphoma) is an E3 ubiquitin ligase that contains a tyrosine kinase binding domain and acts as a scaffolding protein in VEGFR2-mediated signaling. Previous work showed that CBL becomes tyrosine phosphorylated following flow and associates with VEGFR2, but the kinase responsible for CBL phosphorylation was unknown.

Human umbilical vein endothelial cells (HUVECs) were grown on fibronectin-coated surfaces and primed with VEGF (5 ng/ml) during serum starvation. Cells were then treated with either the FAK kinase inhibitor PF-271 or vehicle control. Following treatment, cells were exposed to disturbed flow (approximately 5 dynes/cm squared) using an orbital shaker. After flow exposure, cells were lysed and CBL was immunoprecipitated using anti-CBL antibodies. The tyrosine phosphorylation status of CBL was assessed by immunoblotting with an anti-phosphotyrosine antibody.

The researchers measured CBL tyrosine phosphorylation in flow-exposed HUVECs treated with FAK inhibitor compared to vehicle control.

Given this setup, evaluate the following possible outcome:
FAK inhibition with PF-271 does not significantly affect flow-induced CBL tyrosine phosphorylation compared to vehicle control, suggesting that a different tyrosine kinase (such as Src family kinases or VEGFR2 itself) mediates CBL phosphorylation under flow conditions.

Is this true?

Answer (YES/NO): NO